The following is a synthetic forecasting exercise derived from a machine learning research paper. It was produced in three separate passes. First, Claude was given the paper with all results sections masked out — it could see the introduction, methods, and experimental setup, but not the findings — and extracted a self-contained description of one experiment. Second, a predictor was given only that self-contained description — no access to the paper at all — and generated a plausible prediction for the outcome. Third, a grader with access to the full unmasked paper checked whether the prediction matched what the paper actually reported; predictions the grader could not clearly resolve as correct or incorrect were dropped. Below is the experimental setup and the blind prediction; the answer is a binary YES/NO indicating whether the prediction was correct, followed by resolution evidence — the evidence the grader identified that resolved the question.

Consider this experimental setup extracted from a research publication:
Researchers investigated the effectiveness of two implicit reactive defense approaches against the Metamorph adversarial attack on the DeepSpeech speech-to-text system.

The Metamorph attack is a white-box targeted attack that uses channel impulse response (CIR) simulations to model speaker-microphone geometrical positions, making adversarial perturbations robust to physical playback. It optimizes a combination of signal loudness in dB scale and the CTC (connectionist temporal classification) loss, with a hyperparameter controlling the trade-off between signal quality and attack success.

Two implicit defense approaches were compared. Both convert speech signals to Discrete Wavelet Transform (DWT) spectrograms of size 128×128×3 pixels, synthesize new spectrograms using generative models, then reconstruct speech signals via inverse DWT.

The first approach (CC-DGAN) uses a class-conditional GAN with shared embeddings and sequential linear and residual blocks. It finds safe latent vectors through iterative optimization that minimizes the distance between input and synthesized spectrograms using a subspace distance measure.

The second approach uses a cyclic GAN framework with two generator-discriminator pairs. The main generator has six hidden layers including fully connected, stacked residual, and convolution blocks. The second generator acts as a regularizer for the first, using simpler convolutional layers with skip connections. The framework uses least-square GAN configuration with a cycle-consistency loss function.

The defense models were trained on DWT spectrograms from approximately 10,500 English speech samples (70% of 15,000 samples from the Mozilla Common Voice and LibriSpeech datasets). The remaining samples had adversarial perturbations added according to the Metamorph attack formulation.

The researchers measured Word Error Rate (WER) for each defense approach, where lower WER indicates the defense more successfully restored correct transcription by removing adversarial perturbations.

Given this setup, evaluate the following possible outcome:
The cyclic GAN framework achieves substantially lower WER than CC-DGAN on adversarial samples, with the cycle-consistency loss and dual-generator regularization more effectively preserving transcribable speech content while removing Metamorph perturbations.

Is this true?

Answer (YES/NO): NO